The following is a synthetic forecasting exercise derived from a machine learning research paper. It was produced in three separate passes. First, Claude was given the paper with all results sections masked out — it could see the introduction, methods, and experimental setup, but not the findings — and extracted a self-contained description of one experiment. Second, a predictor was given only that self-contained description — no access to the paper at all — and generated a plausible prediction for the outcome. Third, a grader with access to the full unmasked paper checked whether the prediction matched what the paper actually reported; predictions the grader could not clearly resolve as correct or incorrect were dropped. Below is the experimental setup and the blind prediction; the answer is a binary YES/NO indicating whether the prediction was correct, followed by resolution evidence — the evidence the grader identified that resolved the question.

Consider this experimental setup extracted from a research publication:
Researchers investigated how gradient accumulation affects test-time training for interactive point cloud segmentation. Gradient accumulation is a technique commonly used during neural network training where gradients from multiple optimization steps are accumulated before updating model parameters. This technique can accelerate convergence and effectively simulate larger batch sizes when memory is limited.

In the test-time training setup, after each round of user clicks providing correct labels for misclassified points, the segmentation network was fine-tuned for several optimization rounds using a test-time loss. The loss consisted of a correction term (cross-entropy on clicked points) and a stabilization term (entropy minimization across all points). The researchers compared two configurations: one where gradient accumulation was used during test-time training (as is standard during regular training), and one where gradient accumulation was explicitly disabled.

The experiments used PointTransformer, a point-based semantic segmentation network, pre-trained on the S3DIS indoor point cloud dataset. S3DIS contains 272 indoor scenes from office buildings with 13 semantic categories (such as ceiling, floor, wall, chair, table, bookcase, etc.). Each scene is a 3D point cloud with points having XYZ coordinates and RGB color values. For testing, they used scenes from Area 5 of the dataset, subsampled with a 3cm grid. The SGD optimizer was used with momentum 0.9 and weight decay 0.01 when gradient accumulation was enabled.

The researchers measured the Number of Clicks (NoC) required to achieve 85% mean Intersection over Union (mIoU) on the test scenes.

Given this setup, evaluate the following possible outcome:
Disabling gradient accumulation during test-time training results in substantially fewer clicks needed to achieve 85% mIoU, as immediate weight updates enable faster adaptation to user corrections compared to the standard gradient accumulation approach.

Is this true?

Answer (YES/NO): YES